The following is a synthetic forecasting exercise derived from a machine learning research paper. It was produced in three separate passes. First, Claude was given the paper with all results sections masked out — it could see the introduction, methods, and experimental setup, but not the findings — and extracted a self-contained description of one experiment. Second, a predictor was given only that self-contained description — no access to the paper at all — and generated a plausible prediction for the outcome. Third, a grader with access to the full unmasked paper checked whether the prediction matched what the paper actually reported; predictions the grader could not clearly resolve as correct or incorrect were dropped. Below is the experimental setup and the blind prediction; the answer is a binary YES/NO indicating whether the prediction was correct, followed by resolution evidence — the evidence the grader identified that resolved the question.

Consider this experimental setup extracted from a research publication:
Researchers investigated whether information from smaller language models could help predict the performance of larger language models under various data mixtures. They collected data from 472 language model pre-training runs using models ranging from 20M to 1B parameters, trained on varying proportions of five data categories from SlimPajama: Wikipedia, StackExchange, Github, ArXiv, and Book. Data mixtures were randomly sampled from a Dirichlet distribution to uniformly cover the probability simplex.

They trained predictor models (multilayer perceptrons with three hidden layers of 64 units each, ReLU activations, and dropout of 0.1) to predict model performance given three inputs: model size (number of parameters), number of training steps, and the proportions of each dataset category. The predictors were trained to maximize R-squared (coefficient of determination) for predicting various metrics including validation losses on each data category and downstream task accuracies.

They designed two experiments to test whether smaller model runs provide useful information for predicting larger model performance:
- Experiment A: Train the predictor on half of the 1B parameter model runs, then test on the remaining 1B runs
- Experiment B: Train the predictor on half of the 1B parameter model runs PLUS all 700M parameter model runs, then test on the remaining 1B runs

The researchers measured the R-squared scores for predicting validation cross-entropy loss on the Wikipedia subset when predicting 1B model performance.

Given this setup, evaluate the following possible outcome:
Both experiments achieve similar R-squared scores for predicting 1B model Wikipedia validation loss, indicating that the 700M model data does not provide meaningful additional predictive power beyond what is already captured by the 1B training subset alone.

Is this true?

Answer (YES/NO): NO